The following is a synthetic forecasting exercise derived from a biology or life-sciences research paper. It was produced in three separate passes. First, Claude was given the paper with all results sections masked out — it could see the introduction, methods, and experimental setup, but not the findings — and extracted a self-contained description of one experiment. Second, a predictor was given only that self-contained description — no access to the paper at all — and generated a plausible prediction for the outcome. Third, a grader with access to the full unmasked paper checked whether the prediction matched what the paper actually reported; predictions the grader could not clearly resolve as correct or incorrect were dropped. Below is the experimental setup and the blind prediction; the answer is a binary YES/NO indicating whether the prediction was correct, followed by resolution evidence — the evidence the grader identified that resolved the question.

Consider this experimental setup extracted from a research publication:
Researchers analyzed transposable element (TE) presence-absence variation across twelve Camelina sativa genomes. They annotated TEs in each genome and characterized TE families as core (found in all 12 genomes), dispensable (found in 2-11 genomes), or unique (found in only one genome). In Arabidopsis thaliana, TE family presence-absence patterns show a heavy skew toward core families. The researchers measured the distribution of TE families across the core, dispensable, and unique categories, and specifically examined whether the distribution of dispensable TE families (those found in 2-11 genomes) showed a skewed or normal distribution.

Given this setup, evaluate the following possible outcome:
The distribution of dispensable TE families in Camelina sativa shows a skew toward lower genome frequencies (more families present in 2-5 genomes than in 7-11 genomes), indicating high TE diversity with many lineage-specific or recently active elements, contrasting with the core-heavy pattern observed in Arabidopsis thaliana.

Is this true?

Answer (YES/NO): NO